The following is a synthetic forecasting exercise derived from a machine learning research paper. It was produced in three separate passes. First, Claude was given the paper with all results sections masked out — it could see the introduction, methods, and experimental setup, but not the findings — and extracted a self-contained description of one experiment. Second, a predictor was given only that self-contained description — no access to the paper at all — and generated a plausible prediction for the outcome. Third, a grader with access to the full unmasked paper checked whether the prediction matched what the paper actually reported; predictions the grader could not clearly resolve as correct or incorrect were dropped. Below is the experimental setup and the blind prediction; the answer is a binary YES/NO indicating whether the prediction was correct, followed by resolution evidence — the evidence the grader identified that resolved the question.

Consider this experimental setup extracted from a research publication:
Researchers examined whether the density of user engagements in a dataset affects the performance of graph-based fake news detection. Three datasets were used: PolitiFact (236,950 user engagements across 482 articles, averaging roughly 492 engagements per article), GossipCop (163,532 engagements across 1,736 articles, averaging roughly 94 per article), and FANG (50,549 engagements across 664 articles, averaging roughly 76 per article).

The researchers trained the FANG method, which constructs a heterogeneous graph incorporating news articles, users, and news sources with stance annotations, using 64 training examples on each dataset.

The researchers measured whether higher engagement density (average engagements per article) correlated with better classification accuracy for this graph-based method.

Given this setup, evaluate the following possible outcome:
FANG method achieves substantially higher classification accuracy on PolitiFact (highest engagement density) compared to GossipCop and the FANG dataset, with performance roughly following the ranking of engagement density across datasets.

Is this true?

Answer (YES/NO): YES